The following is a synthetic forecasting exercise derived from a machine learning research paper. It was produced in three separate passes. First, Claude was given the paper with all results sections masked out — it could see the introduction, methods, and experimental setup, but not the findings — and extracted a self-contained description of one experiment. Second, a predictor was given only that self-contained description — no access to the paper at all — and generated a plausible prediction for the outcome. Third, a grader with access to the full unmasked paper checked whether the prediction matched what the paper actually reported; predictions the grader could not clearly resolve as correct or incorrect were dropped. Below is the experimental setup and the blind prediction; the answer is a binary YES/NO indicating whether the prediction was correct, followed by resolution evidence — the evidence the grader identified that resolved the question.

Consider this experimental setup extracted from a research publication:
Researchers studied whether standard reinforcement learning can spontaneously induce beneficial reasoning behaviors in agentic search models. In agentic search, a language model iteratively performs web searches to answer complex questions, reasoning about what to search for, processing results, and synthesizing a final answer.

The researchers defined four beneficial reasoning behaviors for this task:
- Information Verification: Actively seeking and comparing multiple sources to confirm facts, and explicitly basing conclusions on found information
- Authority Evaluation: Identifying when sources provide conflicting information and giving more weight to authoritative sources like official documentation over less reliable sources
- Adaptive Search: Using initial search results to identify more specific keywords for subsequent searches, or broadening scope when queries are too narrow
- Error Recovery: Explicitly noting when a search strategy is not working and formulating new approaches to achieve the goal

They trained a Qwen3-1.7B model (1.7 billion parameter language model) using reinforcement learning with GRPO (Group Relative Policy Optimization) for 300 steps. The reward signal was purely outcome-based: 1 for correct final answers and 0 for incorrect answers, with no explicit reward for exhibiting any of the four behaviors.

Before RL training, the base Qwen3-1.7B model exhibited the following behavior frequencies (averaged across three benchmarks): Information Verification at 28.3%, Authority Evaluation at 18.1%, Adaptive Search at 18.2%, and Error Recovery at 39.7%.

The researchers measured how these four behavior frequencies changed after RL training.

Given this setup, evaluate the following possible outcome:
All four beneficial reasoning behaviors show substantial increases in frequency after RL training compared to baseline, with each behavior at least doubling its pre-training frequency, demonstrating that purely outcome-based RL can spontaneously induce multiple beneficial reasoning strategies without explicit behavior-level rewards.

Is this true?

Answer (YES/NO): NO